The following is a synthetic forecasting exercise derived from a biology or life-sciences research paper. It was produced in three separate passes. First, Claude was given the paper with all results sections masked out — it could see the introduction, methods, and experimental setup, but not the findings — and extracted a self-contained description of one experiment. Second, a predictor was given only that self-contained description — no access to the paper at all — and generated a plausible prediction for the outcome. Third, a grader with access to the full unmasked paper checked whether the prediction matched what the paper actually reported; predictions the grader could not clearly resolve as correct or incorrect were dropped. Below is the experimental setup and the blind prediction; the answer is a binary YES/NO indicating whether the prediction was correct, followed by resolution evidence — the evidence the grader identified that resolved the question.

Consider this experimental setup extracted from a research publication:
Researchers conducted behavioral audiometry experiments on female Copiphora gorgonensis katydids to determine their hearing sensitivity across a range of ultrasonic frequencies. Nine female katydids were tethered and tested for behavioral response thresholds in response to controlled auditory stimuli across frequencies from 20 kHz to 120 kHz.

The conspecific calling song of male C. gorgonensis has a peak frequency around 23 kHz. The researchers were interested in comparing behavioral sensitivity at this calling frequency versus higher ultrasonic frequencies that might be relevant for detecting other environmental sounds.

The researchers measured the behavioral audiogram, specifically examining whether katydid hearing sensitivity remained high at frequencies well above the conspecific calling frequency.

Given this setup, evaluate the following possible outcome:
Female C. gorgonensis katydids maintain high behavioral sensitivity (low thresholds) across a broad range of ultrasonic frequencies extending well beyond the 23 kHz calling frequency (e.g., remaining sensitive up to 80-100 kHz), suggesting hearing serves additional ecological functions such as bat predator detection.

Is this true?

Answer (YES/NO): YES